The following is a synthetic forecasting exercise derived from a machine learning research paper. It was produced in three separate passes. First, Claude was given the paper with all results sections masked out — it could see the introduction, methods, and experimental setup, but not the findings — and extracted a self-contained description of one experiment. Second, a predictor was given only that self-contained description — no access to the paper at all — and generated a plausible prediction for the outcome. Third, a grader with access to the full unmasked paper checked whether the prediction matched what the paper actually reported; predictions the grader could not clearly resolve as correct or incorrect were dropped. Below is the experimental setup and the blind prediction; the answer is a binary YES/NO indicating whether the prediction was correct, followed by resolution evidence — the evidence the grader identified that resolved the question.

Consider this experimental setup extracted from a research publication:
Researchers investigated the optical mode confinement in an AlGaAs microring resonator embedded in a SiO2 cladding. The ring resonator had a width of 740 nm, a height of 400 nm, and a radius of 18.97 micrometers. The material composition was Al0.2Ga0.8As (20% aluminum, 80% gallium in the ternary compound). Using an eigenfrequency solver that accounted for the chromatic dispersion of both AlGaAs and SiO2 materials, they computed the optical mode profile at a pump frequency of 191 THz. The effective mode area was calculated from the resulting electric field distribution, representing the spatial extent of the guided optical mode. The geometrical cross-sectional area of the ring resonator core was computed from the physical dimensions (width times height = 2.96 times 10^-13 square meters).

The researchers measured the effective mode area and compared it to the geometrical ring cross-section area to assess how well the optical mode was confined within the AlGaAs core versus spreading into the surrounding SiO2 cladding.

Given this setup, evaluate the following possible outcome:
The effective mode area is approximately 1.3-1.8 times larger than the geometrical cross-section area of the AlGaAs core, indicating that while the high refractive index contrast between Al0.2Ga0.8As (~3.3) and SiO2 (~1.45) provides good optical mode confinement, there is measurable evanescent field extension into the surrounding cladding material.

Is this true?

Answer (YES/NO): NO